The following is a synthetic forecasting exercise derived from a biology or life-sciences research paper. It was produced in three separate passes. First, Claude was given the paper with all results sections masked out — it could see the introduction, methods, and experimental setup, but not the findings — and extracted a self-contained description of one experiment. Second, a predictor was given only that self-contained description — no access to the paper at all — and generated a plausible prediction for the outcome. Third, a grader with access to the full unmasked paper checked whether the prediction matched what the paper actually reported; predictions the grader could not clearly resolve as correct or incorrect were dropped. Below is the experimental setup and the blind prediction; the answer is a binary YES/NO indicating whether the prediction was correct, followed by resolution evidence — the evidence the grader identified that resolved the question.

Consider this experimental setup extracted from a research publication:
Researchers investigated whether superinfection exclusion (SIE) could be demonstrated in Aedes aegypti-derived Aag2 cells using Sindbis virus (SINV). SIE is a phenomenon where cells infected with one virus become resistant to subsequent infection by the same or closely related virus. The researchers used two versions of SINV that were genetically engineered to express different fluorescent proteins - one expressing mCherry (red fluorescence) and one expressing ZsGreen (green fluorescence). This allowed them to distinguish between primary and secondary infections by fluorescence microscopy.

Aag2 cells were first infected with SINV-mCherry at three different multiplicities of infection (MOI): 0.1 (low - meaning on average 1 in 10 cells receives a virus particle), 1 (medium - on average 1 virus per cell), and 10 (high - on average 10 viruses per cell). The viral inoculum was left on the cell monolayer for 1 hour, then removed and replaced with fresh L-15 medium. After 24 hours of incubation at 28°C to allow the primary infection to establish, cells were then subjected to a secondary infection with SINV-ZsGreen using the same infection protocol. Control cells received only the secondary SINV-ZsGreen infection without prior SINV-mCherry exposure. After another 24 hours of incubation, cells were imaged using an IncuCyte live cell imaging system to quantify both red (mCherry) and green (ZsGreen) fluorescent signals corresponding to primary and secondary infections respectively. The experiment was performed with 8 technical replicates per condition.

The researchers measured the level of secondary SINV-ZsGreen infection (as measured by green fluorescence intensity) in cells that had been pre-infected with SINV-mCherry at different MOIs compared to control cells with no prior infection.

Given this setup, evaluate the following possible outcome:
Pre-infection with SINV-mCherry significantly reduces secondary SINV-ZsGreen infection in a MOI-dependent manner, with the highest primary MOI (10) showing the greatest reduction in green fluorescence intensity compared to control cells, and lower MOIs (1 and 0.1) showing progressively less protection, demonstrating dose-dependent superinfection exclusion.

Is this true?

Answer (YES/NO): YES